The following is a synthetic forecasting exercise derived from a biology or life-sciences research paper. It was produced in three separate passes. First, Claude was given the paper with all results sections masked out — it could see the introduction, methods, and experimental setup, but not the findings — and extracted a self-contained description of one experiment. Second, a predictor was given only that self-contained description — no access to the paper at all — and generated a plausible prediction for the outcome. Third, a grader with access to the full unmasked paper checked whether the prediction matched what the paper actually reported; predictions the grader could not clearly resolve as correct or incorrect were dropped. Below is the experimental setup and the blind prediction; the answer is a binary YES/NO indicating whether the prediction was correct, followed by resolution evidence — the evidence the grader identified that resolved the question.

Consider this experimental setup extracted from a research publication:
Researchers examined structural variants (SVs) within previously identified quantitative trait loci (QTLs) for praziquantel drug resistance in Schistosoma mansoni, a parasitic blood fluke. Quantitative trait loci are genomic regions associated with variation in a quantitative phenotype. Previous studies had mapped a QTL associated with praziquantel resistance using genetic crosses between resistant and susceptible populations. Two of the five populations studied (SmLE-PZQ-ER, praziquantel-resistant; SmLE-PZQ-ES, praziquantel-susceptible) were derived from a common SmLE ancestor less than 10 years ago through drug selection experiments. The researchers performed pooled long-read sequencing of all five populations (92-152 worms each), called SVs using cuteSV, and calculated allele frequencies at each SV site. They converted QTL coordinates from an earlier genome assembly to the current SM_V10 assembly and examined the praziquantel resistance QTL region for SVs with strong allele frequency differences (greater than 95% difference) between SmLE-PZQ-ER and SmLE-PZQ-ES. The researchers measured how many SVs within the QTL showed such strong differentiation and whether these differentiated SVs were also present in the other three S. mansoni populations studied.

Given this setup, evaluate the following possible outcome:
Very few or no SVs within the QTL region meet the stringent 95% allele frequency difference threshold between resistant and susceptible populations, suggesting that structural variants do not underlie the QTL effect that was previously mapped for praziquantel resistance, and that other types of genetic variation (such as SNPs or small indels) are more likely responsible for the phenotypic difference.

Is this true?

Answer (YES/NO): NO